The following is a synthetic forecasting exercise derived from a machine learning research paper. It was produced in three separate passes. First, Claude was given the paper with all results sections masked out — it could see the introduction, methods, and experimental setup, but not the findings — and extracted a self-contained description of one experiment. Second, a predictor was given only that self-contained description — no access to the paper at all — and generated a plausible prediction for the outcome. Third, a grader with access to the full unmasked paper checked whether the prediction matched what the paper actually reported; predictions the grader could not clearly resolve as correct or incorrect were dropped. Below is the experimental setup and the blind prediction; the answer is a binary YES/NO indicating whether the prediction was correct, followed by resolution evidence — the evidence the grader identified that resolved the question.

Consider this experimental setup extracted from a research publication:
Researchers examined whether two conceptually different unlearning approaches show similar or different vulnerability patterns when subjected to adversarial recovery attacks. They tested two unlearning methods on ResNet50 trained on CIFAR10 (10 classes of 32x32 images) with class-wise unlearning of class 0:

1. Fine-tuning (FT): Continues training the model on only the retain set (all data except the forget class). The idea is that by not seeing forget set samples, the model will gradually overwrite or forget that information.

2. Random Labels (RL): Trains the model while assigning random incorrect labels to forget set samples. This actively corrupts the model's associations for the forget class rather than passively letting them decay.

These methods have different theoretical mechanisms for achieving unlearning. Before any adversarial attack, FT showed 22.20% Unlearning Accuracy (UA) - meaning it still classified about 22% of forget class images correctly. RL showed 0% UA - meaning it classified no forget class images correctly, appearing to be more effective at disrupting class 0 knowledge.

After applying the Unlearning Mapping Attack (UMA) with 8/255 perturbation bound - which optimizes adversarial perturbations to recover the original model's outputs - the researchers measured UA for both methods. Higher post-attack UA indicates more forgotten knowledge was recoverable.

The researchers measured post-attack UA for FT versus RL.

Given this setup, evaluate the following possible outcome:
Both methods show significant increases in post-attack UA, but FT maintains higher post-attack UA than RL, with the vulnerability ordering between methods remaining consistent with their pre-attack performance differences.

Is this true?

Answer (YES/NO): YES